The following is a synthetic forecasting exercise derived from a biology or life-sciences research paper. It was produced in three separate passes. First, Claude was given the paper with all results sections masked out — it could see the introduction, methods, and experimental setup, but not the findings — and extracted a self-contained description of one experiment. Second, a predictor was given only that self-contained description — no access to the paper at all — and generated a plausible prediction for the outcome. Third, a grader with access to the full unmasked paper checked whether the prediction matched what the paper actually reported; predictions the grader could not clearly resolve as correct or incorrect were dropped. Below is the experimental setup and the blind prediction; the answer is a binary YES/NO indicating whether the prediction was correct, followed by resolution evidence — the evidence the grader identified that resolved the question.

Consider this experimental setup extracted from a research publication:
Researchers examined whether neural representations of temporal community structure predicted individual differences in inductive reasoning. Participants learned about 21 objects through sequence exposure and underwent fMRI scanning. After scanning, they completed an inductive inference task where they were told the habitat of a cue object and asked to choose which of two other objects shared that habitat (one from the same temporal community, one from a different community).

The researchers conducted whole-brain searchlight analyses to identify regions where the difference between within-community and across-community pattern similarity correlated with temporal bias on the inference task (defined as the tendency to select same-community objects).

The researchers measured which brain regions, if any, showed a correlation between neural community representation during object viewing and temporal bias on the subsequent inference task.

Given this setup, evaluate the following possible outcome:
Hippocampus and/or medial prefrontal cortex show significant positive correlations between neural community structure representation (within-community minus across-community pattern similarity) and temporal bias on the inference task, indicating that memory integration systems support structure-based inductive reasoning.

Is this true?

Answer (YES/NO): NO